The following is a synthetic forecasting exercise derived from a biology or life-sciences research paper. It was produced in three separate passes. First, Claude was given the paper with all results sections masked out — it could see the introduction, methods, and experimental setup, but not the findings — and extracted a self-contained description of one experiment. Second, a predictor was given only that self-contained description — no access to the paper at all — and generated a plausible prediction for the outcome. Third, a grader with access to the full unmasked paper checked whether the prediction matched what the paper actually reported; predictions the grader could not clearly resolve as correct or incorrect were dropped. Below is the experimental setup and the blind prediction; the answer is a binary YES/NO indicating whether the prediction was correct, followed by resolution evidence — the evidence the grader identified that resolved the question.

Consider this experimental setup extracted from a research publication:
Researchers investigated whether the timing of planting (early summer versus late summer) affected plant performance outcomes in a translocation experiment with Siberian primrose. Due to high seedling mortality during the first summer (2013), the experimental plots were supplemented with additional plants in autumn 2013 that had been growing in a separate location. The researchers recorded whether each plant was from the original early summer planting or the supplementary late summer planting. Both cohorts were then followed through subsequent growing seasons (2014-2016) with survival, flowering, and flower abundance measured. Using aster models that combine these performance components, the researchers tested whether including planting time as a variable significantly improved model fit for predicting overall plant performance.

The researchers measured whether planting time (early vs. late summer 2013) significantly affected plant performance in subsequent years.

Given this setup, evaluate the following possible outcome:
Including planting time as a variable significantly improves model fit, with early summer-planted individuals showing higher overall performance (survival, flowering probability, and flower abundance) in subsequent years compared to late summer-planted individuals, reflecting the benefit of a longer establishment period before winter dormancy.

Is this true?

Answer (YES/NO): NO